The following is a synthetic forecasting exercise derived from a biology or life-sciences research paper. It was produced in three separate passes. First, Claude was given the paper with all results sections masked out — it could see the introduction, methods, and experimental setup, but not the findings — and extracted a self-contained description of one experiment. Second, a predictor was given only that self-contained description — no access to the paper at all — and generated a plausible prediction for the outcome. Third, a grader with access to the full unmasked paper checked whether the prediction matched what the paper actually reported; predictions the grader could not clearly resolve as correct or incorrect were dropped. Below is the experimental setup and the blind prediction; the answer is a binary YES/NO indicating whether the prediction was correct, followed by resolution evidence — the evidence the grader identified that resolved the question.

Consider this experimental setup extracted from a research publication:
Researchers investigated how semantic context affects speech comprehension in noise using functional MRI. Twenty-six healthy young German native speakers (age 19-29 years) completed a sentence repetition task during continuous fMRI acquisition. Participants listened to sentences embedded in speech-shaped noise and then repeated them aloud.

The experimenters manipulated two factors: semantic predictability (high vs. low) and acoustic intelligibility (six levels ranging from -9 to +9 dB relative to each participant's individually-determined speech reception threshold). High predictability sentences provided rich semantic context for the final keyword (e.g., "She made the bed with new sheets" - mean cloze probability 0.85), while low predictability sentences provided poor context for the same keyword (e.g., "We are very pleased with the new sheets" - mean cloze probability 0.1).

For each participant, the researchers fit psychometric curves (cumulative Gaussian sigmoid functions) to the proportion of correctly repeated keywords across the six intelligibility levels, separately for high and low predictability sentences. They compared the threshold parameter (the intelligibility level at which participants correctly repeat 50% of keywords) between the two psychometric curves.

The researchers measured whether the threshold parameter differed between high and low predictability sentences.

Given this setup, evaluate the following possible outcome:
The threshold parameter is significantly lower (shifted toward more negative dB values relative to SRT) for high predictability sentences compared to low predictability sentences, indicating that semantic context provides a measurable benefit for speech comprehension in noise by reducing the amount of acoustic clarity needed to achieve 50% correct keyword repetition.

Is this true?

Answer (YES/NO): YES